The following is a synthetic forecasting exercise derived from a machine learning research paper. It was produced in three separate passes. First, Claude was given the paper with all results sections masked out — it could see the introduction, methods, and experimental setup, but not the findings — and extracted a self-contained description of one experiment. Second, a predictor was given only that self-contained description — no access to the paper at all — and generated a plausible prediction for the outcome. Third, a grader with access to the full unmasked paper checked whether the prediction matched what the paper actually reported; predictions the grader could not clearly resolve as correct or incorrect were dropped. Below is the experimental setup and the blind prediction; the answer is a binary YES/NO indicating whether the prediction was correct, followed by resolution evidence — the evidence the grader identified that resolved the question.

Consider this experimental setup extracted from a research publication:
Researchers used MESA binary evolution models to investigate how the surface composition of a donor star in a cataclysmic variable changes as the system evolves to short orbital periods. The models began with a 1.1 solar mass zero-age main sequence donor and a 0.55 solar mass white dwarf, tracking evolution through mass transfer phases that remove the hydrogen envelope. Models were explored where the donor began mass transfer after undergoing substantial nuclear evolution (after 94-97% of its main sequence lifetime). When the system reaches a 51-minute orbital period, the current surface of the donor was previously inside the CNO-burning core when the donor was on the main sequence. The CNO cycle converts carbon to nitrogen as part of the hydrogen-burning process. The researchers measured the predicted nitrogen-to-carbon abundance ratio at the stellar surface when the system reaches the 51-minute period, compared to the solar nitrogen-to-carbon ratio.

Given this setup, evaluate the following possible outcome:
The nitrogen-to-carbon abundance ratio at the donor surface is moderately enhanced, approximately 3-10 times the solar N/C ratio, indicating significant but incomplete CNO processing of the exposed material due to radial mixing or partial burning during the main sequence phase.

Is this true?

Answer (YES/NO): NO